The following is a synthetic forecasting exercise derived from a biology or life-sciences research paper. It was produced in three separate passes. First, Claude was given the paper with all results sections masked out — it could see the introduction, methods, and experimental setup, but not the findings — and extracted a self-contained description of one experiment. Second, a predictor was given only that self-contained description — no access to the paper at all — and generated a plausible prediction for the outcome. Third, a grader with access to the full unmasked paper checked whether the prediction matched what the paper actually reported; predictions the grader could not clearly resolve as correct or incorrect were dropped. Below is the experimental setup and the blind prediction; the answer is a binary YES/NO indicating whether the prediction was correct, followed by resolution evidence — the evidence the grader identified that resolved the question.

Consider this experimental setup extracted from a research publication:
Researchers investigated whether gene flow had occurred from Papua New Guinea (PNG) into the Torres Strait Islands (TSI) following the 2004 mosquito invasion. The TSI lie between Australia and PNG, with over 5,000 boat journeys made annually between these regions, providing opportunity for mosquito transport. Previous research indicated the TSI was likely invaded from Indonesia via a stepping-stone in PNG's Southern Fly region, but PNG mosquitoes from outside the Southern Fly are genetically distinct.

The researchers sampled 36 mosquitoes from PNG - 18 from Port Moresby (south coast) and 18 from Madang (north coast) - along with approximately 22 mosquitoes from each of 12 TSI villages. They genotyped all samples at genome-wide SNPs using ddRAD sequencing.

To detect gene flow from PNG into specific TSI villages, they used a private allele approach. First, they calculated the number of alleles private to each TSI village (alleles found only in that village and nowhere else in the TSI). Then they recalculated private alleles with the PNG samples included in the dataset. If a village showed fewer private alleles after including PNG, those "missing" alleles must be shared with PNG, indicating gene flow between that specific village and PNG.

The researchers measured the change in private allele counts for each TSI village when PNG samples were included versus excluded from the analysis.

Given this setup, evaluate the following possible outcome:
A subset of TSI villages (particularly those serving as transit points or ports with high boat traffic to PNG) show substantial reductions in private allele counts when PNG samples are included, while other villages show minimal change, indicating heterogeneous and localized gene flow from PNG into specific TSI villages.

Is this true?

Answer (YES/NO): YES